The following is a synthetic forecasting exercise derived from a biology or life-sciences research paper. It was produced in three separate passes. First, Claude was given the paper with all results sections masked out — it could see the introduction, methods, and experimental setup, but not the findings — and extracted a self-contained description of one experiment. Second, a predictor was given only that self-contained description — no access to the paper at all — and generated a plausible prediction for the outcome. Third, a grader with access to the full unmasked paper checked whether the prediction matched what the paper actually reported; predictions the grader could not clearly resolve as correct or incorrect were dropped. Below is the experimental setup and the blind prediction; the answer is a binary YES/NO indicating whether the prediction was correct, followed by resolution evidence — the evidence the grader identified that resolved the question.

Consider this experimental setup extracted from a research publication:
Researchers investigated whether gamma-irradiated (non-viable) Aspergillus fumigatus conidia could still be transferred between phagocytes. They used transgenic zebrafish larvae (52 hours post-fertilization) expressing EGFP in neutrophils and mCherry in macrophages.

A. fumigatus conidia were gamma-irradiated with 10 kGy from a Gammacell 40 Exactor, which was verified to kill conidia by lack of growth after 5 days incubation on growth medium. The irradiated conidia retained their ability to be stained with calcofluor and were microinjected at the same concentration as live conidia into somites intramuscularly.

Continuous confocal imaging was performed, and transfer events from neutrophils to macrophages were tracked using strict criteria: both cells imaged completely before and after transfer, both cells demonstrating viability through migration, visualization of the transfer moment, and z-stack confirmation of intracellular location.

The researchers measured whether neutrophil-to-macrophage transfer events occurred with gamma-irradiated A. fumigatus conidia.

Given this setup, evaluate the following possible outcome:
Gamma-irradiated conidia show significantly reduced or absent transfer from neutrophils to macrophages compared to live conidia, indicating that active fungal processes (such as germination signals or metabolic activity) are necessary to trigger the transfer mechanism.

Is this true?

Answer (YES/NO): NO